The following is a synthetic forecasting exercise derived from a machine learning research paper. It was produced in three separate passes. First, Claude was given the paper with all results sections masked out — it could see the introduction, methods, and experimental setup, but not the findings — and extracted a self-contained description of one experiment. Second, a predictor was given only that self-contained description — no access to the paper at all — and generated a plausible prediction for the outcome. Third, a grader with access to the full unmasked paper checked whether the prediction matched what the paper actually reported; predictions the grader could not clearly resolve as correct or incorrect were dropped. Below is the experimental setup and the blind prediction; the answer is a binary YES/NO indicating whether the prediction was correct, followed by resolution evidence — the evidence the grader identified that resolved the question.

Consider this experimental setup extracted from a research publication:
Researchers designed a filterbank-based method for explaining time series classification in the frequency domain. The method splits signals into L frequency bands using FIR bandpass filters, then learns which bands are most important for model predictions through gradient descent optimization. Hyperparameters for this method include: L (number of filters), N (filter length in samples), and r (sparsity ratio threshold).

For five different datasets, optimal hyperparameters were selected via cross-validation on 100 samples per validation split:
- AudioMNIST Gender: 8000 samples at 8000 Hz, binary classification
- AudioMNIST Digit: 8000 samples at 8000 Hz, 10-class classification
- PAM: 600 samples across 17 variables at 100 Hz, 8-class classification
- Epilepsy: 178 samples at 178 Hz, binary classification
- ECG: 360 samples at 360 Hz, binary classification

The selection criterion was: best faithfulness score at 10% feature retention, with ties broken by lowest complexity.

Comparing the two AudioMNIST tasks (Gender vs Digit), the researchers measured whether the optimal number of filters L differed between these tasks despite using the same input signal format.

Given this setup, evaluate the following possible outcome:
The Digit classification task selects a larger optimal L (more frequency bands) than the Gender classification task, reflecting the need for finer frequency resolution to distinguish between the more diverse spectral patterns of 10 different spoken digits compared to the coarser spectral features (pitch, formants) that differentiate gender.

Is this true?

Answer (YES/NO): NO